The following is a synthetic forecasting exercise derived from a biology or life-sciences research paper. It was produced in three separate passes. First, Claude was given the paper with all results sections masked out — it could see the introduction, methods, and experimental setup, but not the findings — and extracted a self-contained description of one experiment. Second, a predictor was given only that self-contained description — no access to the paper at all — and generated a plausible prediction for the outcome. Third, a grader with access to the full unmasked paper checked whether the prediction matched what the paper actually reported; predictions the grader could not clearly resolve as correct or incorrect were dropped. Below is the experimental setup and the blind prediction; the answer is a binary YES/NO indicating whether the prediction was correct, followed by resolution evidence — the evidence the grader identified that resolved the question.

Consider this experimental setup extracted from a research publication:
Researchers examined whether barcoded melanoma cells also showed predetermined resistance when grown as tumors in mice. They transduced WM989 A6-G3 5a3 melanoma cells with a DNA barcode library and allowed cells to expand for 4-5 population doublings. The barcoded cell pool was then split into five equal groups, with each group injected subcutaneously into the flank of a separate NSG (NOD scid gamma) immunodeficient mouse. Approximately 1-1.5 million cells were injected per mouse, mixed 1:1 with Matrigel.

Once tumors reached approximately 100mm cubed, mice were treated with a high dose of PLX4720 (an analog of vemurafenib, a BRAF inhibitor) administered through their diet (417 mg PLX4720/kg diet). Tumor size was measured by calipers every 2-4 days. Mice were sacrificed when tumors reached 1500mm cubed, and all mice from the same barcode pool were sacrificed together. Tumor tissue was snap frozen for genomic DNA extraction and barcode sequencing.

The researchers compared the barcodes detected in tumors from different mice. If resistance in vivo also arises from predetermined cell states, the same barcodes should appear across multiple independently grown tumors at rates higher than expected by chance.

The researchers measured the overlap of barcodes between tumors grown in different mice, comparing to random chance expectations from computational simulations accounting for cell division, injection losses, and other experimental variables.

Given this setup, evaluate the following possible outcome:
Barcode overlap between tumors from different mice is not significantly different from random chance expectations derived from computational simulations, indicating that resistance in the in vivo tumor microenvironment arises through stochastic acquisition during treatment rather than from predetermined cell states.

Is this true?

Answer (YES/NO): NO